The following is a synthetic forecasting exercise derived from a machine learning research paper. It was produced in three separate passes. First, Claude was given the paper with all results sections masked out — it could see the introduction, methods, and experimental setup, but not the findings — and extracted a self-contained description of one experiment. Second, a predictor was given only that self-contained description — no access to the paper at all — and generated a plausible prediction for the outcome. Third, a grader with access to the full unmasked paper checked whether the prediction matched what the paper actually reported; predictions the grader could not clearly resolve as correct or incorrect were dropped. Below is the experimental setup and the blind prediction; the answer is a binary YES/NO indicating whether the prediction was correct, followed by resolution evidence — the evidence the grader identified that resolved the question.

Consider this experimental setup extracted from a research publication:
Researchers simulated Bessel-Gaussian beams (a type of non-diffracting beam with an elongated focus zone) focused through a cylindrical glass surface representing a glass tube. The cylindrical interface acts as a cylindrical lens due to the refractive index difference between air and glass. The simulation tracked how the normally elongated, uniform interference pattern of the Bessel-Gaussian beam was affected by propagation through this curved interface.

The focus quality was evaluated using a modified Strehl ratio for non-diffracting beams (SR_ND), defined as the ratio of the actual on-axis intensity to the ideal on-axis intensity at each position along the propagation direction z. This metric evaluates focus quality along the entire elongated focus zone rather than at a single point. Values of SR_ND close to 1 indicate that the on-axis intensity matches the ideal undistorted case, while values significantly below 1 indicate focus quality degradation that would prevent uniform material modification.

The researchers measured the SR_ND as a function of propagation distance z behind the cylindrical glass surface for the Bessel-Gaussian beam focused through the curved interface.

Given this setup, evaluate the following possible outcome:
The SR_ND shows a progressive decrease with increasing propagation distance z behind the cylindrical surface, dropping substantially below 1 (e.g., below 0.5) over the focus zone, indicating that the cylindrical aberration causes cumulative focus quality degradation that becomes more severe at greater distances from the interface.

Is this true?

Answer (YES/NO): NO